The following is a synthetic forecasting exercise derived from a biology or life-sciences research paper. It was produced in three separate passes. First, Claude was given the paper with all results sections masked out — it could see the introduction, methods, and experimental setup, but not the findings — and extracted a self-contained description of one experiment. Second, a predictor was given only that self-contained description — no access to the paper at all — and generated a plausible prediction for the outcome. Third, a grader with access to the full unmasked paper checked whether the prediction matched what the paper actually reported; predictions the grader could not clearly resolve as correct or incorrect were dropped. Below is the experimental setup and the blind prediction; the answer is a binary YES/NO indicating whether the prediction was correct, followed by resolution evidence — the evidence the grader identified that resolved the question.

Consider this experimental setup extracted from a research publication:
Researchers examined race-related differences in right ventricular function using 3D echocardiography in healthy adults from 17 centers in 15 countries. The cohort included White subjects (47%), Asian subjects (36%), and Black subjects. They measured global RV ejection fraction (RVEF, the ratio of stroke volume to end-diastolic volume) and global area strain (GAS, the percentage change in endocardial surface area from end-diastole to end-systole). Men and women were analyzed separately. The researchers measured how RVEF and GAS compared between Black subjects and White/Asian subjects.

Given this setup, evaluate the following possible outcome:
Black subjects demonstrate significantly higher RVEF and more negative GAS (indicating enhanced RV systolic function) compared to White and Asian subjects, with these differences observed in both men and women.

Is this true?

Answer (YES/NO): NO